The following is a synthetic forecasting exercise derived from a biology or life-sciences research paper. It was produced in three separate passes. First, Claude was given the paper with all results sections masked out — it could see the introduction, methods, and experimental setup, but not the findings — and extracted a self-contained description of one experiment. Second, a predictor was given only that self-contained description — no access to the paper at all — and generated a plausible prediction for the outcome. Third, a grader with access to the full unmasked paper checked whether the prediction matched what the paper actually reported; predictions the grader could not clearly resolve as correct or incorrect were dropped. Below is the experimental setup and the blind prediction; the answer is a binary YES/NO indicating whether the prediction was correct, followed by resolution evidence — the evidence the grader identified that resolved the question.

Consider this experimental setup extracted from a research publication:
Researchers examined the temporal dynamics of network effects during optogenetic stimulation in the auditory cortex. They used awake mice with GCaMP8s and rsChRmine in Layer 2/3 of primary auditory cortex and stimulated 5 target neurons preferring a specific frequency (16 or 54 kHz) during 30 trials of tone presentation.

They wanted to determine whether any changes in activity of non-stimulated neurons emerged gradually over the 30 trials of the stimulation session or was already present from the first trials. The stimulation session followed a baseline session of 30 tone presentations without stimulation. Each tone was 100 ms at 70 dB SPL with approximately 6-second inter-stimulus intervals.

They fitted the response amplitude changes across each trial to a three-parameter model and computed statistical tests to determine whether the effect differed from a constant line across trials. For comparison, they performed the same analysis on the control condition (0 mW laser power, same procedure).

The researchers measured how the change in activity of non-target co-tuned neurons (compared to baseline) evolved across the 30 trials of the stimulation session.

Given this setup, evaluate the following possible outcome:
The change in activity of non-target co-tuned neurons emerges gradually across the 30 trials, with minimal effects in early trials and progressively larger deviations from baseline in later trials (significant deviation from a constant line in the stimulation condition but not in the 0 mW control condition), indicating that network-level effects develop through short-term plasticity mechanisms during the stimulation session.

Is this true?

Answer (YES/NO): NO